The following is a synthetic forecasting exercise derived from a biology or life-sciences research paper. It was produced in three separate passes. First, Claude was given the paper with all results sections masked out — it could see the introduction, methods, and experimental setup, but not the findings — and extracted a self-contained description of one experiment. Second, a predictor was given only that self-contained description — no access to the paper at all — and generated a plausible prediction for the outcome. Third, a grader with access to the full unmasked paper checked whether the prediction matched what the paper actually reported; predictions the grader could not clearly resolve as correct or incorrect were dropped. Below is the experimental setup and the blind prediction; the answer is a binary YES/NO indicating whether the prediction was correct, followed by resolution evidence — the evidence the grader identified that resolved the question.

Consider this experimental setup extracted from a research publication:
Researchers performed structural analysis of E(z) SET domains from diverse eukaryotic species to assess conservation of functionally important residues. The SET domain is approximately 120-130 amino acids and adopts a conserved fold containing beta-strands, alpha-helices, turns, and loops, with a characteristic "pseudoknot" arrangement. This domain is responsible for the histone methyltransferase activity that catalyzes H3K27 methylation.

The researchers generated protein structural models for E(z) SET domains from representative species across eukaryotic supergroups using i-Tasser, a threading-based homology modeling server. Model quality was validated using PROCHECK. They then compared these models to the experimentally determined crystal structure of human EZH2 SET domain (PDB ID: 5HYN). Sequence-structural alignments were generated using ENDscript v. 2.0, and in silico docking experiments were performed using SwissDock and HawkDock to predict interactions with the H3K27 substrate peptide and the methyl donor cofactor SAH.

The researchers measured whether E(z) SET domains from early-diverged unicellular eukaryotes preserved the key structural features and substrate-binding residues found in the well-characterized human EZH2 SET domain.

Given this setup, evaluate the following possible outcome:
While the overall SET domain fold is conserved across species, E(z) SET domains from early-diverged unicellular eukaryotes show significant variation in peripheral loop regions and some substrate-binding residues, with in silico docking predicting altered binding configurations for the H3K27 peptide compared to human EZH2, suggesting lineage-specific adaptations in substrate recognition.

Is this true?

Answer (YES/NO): NO